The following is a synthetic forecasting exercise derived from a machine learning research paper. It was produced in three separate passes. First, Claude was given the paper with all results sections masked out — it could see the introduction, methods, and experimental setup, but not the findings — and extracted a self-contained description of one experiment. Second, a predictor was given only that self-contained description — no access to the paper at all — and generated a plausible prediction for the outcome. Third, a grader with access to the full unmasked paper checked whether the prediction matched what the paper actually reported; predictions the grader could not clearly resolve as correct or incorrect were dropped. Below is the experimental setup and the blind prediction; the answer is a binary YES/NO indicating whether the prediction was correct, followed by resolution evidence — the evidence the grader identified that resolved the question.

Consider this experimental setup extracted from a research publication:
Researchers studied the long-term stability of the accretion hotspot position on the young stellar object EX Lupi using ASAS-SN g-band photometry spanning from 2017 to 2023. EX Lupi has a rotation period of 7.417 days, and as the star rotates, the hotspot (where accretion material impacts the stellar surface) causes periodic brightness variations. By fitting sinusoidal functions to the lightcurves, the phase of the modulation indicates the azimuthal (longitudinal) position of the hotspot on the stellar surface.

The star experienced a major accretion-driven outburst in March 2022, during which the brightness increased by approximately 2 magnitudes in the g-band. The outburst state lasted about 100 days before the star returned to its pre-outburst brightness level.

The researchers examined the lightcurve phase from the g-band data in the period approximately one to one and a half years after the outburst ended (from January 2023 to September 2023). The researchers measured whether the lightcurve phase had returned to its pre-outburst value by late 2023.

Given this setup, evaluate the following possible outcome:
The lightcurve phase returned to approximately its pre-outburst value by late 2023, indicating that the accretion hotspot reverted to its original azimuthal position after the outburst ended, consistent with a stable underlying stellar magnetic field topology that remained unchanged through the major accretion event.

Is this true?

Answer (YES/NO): YES